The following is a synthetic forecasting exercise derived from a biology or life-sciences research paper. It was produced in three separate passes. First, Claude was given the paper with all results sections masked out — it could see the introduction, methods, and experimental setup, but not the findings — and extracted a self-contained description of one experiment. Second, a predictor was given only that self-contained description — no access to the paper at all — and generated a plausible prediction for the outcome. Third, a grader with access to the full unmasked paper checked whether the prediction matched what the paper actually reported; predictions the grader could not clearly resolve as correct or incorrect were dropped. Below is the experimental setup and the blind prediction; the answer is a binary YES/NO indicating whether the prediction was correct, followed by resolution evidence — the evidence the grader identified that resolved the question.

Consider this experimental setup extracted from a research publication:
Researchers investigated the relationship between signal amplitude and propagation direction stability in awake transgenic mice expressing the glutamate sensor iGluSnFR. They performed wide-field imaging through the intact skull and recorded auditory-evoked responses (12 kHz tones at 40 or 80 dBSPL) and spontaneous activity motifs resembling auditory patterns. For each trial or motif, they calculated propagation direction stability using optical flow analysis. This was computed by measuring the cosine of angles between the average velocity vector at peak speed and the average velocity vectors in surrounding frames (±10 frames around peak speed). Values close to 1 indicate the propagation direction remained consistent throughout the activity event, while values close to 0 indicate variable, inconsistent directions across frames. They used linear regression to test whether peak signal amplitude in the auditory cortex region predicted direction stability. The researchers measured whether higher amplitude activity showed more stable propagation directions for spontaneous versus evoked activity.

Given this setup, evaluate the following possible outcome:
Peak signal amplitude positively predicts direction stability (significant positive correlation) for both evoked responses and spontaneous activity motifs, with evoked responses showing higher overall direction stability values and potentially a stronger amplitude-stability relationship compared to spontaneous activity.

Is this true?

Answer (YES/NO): NO